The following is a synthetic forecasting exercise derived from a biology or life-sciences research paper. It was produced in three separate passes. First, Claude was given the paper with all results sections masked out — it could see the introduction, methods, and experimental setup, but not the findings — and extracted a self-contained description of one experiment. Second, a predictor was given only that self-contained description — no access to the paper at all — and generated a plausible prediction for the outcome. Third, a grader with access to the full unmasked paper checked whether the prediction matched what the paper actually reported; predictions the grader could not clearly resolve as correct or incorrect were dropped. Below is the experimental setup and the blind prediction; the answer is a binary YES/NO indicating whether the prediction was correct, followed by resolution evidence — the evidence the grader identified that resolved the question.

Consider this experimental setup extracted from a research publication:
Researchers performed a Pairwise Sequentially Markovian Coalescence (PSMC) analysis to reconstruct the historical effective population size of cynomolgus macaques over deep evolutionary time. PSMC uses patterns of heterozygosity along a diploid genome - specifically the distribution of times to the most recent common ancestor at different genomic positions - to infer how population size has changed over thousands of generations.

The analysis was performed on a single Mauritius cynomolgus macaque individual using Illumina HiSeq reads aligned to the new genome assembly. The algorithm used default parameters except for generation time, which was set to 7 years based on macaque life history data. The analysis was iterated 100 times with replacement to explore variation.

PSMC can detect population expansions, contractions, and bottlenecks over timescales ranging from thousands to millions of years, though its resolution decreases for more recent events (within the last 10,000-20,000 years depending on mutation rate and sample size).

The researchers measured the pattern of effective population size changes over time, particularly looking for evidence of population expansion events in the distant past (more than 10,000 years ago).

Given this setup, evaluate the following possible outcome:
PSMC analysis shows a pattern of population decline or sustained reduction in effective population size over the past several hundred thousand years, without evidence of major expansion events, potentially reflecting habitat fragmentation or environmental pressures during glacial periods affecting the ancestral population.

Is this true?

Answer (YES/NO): NO